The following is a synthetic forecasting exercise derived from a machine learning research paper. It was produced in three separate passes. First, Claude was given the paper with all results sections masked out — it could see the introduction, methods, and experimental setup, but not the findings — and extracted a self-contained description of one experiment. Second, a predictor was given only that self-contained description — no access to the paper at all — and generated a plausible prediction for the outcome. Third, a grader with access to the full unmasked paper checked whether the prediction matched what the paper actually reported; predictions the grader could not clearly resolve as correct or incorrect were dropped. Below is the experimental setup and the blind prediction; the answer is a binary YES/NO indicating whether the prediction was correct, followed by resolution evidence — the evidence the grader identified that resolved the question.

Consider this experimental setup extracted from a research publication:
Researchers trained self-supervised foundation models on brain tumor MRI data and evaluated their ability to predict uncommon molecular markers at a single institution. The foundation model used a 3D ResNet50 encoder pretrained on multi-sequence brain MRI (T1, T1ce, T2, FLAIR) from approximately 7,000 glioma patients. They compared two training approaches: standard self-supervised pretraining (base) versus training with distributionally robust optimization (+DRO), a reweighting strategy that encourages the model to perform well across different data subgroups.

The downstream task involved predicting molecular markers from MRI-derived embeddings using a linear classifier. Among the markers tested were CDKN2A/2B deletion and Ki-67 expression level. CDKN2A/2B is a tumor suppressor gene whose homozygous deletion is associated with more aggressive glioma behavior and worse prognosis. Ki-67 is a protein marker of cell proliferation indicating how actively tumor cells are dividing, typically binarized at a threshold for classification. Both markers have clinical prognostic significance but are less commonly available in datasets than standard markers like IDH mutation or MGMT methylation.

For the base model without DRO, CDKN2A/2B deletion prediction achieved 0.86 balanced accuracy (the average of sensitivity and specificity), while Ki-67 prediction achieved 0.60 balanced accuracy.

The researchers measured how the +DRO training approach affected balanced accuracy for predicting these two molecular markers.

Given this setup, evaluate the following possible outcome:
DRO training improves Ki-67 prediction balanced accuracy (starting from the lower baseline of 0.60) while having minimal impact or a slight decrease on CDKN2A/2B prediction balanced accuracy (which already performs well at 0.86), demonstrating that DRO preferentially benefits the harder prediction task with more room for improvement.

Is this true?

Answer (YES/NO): NO